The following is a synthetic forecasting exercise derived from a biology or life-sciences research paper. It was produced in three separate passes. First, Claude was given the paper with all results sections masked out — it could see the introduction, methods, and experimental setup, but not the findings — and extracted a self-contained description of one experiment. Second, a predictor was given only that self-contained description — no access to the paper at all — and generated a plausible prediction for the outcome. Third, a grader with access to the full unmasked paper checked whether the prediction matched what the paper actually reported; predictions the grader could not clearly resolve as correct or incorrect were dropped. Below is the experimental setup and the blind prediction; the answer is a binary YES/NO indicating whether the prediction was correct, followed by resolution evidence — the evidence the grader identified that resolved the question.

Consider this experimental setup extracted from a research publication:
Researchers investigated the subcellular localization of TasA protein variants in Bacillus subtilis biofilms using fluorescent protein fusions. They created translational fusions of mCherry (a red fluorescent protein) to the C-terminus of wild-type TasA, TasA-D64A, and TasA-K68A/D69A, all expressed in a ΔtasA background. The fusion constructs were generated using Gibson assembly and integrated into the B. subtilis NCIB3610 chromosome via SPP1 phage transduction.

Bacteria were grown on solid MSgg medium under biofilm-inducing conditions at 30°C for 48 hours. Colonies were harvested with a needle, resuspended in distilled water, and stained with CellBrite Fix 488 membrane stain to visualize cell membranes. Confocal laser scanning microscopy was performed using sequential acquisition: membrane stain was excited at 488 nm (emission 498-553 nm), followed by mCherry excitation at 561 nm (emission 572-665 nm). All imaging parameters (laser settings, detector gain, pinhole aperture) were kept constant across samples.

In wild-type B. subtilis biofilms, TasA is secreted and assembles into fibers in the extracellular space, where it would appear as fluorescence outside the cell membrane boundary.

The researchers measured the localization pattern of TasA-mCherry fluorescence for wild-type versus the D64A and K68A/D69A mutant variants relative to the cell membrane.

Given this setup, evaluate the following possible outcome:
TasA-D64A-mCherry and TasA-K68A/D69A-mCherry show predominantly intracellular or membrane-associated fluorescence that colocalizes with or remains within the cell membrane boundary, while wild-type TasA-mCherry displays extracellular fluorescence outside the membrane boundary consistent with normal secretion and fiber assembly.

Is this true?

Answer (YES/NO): NO